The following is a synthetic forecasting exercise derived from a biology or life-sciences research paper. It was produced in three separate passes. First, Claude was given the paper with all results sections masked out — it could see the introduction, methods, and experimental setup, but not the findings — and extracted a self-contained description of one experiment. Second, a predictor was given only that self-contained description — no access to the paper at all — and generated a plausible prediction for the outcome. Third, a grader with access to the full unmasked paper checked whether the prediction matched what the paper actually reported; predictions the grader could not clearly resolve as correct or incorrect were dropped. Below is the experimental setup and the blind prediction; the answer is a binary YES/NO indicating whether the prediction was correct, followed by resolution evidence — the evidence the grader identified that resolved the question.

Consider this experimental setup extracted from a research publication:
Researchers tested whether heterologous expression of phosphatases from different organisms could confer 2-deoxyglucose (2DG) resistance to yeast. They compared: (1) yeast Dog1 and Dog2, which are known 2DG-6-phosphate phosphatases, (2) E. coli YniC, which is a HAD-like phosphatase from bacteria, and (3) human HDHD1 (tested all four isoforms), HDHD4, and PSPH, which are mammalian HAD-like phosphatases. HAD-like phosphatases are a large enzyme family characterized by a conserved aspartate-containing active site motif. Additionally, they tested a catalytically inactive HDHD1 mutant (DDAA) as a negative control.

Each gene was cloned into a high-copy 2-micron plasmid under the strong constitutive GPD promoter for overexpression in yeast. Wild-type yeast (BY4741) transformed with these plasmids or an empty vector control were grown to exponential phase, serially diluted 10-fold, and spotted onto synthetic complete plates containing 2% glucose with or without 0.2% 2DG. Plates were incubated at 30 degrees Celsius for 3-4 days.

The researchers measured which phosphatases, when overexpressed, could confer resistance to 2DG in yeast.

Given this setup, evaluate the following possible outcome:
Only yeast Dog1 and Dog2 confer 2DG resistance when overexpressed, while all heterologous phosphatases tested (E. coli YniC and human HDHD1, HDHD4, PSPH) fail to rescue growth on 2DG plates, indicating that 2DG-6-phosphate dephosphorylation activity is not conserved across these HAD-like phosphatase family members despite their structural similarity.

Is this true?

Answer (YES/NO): NO